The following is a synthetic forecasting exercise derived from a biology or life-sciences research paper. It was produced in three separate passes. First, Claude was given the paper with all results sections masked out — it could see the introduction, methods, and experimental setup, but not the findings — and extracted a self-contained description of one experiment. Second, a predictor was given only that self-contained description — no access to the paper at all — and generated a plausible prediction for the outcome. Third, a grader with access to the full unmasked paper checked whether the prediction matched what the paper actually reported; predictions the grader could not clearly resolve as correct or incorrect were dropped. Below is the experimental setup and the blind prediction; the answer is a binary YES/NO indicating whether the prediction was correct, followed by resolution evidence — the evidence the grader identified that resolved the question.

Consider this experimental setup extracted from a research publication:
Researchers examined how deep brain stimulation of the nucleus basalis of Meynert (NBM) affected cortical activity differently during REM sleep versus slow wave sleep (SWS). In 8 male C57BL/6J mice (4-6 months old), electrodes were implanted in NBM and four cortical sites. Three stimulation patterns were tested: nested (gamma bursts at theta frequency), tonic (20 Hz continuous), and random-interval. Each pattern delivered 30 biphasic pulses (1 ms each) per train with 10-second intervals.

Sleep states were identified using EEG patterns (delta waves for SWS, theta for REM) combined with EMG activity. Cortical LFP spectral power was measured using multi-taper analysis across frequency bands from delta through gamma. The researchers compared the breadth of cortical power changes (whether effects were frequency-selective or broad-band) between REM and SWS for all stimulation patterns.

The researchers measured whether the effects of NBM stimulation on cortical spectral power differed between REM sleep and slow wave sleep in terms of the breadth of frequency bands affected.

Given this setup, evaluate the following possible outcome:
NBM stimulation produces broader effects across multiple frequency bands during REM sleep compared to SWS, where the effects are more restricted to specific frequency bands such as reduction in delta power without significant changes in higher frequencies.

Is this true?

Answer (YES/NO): NO